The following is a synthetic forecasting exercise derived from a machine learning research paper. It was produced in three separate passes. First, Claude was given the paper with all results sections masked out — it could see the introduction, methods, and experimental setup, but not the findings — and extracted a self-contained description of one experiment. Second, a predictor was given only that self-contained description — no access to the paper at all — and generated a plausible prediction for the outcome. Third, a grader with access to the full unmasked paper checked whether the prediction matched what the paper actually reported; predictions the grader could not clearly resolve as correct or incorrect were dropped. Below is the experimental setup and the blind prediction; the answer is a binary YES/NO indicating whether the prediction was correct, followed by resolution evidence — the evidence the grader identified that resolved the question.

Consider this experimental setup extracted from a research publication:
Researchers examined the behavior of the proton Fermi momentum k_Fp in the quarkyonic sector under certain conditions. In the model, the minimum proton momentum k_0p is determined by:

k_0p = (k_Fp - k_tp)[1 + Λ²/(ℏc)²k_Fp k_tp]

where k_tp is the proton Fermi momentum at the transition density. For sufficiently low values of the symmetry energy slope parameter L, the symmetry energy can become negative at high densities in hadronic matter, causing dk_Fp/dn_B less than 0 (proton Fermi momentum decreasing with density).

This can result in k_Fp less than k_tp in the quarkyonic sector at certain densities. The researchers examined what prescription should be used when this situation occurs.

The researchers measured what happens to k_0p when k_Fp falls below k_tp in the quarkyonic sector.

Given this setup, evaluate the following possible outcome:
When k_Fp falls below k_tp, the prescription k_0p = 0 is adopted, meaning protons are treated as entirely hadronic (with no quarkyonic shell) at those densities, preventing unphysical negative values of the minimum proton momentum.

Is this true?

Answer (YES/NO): YES